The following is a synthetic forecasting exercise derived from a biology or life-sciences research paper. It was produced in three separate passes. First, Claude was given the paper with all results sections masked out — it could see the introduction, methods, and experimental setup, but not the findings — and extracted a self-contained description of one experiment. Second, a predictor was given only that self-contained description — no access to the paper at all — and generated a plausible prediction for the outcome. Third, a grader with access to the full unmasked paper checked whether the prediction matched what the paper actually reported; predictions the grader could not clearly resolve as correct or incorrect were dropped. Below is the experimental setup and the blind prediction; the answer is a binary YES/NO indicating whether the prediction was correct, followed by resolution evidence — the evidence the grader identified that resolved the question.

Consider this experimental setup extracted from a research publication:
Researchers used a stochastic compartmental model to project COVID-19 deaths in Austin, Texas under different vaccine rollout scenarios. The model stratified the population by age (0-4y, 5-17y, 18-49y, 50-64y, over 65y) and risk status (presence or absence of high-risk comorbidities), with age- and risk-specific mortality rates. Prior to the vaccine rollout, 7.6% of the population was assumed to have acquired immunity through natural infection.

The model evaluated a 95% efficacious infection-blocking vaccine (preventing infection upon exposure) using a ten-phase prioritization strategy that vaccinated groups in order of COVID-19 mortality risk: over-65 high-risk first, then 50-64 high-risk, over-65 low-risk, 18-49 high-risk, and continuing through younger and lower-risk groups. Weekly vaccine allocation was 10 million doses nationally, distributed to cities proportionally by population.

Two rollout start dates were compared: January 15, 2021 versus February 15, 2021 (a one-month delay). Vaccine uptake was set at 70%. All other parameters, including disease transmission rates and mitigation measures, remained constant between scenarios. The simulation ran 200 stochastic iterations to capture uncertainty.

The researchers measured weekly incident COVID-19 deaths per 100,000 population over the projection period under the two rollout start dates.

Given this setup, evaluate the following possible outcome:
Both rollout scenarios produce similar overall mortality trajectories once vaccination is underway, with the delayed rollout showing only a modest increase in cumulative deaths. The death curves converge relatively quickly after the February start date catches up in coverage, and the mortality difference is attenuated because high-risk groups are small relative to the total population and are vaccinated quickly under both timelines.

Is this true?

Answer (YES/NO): NO